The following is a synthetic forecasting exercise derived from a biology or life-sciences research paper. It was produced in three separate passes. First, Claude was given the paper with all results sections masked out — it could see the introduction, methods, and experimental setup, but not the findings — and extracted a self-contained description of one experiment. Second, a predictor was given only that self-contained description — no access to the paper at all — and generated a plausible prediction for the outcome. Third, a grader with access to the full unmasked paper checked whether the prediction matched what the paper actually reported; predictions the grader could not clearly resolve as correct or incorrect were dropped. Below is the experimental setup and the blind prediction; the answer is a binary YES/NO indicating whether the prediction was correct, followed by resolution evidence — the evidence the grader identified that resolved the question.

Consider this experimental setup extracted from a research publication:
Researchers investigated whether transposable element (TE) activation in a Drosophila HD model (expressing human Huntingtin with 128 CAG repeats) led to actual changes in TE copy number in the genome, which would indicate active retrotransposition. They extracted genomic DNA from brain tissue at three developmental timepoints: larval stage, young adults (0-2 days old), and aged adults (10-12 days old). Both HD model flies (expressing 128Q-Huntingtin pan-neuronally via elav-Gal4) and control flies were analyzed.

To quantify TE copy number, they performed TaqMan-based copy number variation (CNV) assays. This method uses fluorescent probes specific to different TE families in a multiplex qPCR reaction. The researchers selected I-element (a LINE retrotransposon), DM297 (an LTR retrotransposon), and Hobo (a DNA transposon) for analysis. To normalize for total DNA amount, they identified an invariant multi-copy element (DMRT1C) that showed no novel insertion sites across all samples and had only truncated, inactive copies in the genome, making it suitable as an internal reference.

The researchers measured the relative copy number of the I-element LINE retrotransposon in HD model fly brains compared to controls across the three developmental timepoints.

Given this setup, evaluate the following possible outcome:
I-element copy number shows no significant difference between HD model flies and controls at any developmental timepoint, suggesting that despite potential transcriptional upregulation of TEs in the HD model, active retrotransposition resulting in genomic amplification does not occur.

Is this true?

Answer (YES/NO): NO